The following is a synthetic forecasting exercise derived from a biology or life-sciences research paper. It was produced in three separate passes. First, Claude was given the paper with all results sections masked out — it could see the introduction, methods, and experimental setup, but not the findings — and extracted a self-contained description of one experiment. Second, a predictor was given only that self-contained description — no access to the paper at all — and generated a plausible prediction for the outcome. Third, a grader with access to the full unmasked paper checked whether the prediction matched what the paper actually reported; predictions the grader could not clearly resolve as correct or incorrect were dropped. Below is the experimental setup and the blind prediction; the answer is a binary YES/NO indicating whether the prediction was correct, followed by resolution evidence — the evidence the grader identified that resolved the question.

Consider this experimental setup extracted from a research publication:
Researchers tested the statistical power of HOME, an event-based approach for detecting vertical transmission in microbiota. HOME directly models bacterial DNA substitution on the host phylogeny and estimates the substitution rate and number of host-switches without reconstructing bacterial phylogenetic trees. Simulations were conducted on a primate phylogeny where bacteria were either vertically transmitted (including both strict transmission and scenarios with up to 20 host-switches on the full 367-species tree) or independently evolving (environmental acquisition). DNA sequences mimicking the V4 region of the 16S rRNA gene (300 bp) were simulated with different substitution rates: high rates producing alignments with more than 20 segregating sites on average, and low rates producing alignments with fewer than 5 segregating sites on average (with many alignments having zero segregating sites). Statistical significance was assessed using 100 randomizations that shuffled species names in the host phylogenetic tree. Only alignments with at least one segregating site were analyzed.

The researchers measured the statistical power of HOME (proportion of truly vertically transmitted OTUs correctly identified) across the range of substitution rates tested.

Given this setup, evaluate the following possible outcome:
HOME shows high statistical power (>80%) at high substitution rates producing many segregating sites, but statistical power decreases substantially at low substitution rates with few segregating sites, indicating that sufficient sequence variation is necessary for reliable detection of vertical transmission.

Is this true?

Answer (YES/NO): YES